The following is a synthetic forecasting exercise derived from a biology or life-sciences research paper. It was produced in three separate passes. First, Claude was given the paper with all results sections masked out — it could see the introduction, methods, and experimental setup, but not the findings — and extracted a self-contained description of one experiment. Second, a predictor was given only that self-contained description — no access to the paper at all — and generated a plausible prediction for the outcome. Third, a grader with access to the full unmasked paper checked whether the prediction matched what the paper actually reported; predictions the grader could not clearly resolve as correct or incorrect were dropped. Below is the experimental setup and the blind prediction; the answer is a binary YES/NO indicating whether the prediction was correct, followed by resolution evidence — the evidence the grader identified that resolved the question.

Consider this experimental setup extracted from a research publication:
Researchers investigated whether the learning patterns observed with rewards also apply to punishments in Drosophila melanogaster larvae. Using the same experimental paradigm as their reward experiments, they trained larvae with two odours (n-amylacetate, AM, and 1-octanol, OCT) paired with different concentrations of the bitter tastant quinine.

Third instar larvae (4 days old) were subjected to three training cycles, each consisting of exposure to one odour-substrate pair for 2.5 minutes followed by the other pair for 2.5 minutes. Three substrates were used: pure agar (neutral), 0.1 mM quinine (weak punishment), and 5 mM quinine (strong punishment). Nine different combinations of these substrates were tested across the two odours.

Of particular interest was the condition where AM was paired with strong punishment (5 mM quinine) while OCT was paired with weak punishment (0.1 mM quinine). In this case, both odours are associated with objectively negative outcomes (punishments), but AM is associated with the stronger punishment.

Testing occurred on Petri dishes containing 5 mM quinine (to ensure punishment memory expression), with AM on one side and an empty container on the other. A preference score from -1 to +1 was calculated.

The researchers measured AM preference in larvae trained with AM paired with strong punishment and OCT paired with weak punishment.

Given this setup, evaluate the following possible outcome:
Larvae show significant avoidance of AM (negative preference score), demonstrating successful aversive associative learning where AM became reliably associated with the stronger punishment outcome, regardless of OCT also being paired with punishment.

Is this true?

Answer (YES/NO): NO